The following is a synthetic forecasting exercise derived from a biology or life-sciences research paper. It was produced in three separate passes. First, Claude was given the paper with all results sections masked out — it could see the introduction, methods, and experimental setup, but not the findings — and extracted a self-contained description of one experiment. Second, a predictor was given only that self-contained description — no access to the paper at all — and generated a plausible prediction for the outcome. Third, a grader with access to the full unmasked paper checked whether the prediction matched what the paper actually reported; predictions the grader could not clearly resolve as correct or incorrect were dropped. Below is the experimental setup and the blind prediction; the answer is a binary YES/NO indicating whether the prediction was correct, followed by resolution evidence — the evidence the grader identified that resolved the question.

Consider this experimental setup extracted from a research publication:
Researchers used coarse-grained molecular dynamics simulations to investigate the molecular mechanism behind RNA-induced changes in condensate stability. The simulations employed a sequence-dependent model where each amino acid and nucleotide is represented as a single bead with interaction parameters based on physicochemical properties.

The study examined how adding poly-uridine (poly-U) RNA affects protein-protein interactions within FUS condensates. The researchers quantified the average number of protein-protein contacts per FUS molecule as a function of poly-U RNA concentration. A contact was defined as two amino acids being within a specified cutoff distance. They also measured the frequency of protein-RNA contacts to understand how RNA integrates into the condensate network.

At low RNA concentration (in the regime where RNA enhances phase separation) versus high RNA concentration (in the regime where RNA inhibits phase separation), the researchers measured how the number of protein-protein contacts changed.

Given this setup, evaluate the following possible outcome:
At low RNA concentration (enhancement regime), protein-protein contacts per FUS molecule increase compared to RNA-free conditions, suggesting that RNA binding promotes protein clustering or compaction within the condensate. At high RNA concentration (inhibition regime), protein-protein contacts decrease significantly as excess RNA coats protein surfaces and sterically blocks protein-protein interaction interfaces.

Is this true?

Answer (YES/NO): NO